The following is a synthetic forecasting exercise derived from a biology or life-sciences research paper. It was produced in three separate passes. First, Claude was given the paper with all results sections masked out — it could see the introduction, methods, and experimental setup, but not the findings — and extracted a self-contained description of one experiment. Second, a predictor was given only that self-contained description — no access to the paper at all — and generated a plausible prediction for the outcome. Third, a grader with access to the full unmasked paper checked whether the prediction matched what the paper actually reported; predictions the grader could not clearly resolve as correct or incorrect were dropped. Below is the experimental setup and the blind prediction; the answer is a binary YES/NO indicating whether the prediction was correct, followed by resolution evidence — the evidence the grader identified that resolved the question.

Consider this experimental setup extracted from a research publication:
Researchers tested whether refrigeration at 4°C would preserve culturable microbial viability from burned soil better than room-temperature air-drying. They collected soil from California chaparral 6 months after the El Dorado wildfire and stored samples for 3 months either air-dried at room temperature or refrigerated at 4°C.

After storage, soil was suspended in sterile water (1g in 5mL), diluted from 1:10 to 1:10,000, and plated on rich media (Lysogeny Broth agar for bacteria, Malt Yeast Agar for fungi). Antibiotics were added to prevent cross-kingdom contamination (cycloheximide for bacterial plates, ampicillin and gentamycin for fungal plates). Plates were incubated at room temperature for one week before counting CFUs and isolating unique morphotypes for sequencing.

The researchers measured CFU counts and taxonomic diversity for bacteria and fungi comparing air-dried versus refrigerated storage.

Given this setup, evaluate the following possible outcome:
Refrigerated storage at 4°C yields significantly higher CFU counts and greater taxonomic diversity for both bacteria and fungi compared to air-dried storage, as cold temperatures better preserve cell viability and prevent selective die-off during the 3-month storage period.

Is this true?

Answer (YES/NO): NO